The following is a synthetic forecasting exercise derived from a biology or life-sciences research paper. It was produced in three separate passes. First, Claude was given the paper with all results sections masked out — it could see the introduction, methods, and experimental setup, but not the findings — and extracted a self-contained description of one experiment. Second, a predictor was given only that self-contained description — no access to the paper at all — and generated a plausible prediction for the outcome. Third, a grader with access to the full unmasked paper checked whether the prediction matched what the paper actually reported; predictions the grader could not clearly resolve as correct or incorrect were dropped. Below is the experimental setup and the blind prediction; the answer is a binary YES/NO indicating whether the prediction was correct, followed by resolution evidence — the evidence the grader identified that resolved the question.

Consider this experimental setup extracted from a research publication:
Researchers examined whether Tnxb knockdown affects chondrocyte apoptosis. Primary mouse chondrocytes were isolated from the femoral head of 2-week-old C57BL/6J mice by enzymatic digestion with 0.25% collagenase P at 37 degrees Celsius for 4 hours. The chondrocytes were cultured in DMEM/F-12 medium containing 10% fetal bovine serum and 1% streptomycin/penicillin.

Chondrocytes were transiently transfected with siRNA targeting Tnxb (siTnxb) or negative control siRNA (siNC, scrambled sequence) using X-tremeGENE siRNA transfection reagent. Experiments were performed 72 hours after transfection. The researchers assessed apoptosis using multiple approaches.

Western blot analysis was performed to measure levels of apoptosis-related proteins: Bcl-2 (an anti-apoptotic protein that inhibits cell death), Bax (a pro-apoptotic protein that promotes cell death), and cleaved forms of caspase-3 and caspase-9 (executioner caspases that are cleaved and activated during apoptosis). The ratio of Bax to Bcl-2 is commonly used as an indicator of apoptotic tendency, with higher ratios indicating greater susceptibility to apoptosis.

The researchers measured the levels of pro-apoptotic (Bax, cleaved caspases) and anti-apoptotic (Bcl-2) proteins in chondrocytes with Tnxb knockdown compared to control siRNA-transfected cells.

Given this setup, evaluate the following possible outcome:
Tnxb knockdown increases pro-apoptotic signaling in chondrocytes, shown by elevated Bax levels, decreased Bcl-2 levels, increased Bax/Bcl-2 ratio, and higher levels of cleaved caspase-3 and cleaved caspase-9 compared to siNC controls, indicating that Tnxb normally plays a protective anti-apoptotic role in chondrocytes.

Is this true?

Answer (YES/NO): YES